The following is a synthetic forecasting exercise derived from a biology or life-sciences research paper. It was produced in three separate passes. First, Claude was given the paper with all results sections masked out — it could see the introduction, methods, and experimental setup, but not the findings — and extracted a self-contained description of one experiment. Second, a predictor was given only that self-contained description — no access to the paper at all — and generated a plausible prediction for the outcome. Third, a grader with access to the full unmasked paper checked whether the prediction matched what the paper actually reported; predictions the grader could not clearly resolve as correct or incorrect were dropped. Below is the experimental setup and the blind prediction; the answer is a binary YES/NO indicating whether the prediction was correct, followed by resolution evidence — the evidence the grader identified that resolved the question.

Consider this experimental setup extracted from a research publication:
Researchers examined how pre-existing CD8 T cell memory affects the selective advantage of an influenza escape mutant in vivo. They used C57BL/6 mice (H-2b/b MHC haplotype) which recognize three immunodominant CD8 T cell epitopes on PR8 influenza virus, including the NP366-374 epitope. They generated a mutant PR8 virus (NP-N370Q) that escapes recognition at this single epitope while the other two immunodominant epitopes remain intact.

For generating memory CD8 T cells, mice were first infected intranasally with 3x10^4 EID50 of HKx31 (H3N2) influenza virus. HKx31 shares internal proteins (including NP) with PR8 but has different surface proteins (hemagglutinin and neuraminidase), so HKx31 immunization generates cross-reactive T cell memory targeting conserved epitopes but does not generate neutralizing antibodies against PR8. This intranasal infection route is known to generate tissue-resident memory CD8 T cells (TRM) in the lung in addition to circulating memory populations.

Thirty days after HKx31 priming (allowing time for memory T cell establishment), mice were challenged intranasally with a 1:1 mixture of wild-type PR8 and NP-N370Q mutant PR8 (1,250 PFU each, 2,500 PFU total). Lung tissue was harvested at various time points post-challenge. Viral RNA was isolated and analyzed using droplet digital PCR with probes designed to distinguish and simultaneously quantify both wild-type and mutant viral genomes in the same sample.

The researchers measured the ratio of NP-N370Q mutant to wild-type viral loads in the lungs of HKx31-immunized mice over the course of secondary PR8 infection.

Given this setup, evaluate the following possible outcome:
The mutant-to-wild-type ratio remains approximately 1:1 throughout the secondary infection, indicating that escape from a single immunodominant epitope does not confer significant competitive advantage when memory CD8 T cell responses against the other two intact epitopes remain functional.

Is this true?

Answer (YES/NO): NO